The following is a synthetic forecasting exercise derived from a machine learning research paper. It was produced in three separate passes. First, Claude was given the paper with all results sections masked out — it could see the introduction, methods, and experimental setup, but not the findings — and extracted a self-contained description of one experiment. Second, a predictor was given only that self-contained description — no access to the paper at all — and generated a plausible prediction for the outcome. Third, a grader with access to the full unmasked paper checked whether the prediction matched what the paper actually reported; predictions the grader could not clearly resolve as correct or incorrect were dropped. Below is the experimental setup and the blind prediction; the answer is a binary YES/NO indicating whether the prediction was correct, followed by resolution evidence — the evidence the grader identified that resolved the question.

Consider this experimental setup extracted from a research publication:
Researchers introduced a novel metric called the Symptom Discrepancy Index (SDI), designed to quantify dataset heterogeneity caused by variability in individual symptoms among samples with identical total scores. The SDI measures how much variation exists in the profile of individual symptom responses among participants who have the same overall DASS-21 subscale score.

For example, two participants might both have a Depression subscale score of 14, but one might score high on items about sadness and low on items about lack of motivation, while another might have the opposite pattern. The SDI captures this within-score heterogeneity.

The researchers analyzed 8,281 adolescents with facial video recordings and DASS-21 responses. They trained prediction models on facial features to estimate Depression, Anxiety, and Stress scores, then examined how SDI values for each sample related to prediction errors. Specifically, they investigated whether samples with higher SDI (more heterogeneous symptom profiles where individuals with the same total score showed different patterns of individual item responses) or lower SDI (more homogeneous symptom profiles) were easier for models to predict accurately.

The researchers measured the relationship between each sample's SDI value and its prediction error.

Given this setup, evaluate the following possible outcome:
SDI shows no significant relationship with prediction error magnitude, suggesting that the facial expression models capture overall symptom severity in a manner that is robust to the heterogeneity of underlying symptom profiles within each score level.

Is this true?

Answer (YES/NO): NO